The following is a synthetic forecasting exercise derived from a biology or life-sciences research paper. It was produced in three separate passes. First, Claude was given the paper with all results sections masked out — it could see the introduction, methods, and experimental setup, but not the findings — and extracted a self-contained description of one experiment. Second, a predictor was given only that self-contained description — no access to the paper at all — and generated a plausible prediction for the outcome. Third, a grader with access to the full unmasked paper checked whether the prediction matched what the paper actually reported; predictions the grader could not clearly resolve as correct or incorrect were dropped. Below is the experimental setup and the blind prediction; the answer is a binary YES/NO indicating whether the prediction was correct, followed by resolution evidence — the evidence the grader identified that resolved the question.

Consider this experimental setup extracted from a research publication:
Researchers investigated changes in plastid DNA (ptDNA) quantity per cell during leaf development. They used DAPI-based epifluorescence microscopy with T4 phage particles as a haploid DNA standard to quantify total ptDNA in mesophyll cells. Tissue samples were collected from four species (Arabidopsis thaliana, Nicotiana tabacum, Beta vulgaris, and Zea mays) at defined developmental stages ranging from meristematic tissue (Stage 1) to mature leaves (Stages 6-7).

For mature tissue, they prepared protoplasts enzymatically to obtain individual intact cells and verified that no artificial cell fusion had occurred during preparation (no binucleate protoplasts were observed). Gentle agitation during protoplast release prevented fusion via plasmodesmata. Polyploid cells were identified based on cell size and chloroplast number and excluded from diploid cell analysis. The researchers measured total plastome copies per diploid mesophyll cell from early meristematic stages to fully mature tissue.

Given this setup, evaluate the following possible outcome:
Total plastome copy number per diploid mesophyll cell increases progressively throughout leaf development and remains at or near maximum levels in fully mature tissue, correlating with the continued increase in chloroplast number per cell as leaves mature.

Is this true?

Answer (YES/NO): NO